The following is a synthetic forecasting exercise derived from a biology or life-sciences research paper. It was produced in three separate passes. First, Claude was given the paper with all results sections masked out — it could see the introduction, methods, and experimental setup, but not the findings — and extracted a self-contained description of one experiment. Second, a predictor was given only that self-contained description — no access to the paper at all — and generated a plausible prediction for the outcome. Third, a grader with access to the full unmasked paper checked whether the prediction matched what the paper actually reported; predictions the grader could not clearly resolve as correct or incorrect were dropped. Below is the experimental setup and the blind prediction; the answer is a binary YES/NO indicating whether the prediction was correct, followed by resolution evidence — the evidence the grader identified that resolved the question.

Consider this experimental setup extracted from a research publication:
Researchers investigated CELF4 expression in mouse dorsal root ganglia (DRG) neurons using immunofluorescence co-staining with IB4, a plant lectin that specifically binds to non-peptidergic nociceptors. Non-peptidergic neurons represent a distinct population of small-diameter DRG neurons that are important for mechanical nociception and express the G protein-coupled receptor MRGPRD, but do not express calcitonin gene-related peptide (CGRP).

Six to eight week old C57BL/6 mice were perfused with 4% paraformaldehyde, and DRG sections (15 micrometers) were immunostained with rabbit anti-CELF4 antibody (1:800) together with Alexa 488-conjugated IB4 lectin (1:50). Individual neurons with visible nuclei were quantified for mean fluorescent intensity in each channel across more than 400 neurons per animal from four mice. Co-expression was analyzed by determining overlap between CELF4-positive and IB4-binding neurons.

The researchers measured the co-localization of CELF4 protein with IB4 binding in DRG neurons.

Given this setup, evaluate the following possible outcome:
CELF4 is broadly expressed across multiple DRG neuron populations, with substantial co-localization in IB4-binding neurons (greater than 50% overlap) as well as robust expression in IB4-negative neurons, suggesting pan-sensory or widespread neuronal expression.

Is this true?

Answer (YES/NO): NO